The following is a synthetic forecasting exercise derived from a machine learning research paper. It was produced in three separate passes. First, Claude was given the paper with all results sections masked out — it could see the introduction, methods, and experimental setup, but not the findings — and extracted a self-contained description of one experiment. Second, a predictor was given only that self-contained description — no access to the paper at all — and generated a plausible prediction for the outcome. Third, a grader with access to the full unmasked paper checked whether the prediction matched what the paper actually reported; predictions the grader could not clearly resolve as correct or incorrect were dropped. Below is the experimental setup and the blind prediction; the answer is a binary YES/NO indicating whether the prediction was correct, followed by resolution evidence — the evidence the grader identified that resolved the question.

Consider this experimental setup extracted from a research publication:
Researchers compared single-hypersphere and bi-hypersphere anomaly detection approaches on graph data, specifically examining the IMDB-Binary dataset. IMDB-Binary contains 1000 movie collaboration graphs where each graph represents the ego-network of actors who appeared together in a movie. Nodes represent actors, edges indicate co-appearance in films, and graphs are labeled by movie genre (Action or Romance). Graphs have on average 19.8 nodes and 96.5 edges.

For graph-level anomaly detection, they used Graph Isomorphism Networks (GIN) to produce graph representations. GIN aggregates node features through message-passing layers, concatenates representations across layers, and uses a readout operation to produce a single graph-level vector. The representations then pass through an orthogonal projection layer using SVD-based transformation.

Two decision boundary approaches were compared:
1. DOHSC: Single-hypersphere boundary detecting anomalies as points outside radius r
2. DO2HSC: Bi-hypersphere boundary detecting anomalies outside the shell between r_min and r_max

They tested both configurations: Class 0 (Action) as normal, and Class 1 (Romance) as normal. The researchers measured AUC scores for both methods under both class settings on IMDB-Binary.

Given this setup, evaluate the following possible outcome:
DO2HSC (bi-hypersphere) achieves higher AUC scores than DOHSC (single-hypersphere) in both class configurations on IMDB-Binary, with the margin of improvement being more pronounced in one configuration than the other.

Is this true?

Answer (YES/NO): NO